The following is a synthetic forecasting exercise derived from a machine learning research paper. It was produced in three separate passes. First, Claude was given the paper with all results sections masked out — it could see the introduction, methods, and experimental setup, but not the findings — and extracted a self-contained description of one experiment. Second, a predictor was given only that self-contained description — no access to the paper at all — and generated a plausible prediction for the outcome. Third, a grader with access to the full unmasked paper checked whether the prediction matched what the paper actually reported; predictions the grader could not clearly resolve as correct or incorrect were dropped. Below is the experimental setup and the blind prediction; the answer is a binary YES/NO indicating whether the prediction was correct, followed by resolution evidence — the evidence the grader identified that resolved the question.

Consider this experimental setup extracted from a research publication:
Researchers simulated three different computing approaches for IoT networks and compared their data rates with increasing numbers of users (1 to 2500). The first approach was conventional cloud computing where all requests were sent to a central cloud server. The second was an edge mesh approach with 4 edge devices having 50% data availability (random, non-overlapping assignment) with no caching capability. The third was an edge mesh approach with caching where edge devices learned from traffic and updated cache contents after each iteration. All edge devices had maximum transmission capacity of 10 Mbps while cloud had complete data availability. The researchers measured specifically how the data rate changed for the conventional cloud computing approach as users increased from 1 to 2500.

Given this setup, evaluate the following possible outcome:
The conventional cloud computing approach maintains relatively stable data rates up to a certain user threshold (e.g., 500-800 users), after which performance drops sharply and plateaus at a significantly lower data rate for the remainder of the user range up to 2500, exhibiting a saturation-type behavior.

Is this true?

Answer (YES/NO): NO